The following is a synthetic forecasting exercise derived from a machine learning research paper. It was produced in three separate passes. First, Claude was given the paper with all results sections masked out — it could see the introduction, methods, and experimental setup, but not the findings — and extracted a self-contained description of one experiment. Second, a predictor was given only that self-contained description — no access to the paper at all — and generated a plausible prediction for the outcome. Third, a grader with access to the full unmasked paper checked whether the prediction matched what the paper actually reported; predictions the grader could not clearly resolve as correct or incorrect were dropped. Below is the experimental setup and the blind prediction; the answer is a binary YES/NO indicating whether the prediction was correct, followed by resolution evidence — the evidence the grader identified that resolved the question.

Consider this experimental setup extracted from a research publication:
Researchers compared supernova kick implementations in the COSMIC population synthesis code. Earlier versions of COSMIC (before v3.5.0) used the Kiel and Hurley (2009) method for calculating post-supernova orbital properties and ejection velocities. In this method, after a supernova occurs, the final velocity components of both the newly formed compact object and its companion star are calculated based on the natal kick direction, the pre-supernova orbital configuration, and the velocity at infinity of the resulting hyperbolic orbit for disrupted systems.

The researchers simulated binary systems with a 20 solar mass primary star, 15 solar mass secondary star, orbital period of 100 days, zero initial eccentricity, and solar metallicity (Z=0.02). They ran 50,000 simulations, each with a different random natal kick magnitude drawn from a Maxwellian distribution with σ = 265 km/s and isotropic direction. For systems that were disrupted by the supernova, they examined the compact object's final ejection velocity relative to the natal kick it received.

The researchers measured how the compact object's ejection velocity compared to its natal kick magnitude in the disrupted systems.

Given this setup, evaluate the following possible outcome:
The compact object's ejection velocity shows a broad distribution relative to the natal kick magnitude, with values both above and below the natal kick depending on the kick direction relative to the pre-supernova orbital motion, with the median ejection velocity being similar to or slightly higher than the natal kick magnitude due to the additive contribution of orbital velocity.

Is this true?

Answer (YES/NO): NO